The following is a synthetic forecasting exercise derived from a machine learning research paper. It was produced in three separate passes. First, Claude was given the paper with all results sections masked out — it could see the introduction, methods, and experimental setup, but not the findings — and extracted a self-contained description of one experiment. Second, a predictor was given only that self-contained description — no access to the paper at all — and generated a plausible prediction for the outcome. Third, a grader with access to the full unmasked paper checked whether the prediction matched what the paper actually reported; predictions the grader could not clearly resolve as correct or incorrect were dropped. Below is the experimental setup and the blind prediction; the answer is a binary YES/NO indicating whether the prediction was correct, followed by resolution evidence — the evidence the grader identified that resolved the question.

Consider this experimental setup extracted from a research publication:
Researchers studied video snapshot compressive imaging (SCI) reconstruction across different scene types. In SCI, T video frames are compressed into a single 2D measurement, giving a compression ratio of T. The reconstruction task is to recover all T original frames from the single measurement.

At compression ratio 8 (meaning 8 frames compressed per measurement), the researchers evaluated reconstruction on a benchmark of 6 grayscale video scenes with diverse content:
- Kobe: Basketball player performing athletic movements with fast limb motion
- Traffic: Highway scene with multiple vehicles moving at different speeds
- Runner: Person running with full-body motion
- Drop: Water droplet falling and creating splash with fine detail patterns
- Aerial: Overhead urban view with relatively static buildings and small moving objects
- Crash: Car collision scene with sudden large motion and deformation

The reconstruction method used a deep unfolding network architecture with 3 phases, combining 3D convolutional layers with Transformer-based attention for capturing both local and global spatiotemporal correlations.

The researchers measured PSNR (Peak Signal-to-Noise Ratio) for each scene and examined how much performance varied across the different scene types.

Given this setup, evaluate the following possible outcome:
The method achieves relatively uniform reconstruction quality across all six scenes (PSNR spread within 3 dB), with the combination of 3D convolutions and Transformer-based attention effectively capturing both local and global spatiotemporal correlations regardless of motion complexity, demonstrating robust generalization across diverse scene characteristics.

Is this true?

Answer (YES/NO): NO